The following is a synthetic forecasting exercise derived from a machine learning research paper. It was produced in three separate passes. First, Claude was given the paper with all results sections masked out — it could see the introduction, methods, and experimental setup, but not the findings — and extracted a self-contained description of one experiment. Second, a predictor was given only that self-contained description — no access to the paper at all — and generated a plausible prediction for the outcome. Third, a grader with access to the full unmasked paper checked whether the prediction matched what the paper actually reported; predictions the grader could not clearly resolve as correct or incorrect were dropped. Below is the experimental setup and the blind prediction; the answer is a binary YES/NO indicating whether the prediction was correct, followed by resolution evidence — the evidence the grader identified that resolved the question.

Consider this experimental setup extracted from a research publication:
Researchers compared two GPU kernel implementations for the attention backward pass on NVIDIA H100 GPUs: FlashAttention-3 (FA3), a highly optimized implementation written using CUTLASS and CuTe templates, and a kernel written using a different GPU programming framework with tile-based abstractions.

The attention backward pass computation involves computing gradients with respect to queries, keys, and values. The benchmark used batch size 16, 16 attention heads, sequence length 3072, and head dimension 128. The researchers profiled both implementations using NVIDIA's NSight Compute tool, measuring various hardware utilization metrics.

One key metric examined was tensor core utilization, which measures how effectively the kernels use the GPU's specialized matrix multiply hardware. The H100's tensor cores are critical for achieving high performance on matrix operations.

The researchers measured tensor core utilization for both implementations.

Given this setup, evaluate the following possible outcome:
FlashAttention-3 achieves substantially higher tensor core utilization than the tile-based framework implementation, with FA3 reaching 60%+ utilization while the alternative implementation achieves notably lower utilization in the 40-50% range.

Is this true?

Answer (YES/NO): NO